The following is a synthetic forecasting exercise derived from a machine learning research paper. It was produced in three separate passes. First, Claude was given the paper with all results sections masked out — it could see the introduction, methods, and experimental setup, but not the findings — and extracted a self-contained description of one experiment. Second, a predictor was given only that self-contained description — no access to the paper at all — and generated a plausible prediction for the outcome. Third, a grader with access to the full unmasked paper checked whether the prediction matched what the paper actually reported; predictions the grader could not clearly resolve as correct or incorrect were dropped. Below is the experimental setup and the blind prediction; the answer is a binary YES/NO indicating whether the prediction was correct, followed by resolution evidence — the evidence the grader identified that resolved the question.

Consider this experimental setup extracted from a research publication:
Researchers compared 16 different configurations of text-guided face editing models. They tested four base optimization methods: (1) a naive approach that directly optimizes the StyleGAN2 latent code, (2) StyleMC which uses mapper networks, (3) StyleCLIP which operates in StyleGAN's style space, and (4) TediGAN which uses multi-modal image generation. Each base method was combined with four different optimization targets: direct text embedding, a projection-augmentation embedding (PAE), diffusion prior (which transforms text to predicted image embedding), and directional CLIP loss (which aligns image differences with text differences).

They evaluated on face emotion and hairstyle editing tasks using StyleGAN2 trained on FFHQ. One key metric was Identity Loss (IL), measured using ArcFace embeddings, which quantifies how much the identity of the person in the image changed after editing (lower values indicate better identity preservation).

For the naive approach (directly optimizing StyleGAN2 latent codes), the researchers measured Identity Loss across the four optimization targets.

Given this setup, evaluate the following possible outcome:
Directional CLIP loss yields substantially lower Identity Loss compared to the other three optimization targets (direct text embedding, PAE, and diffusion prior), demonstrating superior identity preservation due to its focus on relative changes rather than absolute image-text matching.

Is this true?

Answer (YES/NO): YES